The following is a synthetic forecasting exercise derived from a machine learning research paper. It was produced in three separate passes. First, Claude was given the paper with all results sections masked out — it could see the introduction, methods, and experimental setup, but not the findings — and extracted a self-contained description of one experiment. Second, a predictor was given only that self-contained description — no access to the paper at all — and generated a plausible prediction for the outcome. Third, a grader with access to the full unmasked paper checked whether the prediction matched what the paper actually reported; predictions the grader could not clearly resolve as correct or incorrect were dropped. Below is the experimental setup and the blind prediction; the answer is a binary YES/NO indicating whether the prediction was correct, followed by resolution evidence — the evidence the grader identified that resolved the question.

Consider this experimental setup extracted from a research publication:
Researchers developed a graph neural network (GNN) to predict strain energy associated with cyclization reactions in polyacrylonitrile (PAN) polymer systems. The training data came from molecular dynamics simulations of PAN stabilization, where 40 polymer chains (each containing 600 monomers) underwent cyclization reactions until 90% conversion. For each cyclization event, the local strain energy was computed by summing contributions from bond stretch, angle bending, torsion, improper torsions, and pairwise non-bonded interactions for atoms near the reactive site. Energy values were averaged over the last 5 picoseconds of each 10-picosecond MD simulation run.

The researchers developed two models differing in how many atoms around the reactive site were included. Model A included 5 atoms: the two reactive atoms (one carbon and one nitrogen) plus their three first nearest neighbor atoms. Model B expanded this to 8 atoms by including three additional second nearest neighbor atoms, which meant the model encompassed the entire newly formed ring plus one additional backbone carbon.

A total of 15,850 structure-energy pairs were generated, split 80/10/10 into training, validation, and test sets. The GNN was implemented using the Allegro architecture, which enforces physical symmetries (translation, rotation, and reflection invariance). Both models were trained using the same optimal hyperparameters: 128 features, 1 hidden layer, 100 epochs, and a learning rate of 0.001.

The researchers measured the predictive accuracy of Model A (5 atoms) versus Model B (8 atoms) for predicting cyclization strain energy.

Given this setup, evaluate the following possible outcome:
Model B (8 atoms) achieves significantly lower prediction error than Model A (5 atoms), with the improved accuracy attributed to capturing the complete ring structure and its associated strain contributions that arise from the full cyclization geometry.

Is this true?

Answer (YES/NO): NO